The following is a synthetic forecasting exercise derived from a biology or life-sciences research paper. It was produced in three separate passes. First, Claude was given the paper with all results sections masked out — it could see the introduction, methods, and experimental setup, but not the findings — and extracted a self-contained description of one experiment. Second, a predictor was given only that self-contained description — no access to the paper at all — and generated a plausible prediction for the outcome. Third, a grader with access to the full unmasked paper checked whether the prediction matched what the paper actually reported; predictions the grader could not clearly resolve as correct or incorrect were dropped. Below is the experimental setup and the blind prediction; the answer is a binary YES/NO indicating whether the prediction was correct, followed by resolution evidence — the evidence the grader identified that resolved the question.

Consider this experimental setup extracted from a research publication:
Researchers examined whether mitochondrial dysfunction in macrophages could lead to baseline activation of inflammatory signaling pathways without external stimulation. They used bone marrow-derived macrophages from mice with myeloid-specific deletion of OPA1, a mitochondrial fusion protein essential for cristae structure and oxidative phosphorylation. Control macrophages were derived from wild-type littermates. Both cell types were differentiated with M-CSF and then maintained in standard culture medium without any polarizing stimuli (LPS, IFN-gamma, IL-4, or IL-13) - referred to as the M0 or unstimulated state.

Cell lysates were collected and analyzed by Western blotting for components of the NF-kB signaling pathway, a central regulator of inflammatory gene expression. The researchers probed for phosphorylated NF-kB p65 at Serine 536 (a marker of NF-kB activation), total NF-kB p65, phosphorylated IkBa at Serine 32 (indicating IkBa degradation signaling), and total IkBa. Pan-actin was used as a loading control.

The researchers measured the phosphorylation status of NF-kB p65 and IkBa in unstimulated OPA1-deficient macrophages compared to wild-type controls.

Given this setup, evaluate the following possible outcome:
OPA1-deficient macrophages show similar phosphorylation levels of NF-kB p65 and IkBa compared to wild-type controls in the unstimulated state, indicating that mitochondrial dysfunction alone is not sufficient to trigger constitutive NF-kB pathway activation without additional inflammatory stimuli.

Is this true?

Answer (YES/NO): NO